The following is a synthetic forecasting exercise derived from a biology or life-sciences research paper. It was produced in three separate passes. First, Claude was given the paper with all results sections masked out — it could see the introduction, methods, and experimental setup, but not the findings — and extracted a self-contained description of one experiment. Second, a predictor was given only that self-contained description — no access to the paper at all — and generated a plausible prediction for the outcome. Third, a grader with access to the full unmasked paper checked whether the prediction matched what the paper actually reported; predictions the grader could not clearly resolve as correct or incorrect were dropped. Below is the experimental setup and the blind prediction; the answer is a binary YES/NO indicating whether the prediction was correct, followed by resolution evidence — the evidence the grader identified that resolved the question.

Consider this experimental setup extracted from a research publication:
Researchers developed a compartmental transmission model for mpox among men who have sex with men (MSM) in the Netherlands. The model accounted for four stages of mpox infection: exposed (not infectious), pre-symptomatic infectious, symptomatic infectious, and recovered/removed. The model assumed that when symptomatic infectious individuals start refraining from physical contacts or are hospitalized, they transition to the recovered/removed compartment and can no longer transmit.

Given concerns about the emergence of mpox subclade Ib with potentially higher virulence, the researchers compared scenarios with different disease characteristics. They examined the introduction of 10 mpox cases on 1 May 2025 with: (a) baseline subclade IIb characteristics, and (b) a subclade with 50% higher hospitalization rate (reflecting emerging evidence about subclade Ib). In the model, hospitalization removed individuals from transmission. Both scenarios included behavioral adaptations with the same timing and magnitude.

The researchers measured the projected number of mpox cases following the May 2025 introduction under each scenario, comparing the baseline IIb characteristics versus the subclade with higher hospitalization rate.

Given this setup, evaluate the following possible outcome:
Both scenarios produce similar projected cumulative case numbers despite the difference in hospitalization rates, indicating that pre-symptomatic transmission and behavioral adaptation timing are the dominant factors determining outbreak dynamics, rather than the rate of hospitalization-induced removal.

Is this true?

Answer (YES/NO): NO